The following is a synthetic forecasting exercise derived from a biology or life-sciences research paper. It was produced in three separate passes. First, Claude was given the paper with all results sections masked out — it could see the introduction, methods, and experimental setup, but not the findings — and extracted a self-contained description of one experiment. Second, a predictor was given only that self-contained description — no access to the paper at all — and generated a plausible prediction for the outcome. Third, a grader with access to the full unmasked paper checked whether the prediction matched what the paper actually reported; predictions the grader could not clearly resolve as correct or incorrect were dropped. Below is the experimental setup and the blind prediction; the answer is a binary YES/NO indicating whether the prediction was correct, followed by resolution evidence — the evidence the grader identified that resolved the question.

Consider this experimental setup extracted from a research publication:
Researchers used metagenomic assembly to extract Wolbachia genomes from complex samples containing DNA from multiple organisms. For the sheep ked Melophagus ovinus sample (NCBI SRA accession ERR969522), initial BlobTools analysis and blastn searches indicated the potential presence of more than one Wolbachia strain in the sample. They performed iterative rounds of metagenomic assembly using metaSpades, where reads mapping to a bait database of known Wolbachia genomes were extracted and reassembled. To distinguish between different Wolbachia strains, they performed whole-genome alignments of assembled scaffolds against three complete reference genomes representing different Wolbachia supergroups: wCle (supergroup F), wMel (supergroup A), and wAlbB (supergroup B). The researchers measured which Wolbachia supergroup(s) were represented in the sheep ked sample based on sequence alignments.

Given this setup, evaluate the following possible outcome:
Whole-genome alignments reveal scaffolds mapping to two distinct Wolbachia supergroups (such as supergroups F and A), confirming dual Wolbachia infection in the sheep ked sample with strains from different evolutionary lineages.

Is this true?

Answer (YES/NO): YES